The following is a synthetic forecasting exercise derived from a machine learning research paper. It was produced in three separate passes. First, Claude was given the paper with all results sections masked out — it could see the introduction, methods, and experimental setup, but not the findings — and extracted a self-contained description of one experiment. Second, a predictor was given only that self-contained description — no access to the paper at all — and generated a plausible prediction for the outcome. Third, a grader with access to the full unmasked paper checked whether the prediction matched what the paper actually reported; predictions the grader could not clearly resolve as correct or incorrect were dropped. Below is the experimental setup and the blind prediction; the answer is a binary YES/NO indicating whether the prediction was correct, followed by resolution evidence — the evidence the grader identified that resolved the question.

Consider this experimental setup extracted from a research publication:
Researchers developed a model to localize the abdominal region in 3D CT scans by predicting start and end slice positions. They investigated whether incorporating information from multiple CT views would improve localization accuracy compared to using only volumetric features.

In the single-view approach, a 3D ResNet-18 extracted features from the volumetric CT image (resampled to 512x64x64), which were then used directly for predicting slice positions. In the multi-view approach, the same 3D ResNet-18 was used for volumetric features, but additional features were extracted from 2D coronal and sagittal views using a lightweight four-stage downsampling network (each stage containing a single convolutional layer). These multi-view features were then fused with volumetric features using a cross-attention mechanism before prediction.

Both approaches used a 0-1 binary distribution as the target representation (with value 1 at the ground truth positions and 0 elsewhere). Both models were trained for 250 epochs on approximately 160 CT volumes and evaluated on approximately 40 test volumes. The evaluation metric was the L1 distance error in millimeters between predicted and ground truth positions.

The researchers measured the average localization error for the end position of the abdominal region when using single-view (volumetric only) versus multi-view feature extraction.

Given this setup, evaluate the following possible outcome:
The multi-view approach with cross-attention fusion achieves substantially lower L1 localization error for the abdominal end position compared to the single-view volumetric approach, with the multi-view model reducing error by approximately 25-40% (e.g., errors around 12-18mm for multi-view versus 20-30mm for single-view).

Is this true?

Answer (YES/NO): NO